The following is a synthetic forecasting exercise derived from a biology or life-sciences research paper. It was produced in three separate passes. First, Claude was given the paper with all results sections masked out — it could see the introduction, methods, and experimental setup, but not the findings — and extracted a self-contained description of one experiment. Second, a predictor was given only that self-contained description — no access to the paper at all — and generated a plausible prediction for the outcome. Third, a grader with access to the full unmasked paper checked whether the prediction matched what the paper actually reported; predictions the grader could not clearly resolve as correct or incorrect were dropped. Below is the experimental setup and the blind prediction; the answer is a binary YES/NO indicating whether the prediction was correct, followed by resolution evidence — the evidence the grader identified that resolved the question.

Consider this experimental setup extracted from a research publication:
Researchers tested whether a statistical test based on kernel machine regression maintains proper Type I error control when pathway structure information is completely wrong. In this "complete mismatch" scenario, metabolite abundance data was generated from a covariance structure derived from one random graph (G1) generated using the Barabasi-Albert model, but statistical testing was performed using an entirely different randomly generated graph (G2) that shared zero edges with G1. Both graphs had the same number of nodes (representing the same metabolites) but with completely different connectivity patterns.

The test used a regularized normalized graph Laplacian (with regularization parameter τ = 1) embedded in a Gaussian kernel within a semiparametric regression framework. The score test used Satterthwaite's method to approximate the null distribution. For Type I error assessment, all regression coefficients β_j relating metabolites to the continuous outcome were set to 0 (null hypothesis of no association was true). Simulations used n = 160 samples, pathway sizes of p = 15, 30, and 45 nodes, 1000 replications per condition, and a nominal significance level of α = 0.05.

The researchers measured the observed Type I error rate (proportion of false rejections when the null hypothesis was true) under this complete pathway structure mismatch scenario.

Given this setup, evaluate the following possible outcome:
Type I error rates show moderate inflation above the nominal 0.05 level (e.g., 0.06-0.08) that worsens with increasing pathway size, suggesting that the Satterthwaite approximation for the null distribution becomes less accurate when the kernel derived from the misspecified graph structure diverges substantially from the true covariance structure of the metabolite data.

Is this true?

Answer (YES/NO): NO